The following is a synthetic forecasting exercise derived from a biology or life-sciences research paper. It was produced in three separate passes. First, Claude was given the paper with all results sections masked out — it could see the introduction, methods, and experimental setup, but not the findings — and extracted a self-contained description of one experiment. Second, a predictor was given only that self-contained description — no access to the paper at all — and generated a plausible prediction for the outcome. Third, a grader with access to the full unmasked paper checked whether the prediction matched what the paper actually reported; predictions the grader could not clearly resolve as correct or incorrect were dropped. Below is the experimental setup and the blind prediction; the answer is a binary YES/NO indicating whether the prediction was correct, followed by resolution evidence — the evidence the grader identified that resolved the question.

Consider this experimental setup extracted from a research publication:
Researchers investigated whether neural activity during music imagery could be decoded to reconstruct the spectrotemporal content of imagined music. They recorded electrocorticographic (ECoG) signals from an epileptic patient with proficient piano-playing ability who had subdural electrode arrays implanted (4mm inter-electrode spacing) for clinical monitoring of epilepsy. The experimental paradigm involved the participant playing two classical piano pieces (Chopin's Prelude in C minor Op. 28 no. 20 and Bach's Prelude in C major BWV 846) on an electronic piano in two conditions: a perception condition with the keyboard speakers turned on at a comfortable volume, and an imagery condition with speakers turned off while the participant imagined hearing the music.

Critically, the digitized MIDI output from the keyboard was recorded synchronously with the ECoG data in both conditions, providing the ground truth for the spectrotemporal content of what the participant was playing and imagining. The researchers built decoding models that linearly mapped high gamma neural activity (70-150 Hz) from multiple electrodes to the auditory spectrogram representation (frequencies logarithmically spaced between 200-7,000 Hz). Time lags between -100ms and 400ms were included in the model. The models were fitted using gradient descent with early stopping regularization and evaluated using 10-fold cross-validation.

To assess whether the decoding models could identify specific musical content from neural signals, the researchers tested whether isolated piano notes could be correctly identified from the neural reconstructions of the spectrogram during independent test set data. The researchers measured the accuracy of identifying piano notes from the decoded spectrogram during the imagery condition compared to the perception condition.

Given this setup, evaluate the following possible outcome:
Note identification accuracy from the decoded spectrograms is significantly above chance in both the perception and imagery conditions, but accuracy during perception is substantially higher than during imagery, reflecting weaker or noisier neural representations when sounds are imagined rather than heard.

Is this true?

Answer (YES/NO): NO